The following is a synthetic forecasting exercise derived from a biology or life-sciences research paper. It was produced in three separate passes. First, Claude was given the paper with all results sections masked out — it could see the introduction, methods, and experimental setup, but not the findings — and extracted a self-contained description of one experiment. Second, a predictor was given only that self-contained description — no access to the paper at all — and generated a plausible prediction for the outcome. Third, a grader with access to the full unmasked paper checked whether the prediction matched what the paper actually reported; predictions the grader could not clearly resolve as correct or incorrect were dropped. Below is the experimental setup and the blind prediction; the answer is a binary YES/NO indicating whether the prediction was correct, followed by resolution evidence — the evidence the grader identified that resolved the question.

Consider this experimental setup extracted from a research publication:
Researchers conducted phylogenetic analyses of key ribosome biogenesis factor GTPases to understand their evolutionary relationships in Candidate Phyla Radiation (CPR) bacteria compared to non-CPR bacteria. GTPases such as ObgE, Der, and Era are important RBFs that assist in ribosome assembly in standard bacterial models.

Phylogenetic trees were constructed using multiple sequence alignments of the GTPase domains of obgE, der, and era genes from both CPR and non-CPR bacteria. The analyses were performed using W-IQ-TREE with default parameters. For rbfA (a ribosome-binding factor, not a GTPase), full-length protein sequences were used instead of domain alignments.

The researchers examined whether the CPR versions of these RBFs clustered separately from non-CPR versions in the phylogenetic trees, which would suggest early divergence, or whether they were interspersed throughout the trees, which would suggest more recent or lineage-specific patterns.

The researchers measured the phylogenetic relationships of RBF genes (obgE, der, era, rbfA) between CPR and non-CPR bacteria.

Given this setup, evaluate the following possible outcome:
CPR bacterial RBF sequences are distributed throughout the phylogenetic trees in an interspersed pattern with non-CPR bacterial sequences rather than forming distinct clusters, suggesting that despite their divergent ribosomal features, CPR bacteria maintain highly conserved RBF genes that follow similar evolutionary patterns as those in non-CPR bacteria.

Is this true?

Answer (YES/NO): NO